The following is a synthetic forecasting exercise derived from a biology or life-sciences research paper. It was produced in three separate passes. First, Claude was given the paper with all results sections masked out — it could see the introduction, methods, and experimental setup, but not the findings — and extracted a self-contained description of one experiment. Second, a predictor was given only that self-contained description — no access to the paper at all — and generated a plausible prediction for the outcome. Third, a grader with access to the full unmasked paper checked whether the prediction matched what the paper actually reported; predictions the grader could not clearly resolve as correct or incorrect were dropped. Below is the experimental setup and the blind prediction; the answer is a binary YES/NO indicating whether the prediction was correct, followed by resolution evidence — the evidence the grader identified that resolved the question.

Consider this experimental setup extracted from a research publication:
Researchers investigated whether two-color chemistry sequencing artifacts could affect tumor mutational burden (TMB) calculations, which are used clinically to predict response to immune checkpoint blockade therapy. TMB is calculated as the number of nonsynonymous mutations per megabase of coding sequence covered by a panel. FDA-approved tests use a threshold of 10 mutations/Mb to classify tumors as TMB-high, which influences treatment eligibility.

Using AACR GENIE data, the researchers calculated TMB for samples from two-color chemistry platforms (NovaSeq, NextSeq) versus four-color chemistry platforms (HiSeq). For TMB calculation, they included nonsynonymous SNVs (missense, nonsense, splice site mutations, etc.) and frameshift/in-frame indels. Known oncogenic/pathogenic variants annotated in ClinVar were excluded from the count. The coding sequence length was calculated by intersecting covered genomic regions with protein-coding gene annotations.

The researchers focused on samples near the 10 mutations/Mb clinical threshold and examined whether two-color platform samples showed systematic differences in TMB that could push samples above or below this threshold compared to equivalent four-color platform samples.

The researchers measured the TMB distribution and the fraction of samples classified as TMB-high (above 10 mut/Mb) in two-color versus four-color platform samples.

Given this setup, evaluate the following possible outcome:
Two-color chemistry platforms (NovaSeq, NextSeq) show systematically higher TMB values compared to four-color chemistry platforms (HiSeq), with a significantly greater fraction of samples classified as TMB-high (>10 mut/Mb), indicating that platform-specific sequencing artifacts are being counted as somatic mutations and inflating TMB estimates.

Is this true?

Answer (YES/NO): YES